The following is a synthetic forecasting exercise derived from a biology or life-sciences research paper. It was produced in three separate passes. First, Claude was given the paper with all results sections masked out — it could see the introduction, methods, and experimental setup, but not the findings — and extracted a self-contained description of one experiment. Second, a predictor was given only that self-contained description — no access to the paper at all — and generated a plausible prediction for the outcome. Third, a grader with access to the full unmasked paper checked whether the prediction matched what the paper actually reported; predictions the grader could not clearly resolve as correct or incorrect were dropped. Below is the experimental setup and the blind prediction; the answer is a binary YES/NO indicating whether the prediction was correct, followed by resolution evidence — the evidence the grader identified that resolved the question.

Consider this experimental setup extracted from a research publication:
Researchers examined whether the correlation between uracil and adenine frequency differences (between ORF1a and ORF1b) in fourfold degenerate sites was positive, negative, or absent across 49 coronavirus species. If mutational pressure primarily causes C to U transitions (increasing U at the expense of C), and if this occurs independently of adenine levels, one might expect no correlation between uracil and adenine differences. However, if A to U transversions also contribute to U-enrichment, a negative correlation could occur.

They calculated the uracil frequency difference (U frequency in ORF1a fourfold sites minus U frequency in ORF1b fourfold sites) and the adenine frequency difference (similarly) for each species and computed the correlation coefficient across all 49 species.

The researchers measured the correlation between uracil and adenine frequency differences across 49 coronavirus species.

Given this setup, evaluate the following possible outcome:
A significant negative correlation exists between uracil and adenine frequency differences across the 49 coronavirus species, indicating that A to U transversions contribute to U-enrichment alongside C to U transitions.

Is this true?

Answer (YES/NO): YES